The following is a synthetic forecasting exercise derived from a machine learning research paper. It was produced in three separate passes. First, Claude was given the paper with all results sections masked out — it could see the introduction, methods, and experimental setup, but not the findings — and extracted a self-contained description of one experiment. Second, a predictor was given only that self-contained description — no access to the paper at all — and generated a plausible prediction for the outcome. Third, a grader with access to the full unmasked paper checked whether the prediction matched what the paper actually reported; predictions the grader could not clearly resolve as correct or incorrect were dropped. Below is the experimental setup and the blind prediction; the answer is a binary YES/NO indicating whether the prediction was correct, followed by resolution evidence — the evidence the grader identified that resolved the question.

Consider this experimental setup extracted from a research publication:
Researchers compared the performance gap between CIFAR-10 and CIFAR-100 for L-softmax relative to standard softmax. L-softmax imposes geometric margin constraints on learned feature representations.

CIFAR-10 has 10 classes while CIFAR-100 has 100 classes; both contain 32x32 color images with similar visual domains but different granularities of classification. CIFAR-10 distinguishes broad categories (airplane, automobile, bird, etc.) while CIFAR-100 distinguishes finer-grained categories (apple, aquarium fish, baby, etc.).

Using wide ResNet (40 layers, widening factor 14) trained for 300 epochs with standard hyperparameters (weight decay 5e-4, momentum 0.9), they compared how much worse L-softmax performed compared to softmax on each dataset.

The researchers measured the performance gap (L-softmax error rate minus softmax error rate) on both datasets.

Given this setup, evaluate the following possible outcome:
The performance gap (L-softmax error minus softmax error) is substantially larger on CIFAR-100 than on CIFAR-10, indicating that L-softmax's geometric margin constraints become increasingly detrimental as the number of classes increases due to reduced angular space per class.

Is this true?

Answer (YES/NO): YES